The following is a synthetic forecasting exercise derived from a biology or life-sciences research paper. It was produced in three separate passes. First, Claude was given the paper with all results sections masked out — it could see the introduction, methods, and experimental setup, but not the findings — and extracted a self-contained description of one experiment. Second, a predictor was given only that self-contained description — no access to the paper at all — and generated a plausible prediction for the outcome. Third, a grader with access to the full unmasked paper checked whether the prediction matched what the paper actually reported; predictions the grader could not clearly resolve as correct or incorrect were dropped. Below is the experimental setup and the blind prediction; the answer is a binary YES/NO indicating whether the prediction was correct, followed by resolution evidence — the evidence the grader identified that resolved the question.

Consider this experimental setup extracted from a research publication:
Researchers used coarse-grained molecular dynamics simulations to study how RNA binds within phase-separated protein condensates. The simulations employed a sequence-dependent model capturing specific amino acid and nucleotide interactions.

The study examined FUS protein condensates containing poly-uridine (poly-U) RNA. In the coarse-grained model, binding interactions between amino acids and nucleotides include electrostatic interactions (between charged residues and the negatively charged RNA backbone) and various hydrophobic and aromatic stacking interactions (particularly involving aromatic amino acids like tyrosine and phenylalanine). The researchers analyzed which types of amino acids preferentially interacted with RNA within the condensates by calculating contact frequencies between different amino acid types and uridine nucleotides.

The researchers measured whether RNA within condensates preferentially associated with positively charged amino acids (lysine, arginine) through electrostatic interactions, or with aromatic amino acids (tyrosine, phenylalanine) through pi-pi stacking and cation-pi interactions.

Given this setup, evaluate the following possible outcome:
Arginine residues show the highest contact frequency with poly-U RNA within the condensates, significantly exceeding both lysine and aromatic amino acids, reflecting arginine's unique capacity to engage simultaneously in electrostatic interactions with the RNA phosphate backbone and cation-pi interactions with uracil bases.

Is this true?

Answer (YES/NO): NO